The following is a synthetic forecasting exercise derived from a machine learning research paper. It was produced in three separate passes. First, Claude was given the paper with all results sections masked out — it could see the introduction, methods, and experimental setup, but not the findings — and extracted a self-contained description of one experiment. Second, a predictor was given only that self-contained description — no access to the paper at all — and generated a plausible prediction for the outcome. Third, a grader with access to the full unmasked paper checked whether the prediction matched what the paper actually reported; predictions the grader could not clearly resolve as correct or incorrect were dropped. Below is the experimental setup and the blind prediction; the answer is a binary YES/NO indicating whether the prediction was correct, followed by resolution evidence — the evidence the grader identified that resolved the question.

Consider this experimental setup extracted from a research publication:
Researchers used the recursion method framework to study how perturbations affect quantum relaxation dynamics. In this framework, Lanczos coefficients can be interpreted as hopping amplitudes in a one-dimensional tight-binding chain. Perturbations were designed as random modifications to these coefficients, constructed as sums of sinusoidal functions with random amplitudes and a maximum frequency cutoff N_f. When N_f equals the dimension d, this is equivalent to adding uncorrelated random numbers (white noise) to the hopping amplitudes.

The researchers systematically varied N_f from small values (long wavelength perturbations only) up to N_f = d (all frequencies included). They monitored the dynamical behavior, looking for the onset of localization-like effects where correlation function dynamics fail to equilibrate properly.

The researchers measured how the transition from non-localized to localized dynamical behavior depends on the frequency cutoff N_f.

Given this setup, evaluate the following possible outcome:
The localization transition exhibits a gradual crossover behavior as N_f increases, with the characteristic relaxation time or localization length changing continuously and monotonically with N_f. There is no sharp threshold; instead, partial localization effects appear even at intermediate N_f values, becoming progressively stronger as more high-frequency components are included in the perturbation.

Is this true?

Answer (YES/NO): NO